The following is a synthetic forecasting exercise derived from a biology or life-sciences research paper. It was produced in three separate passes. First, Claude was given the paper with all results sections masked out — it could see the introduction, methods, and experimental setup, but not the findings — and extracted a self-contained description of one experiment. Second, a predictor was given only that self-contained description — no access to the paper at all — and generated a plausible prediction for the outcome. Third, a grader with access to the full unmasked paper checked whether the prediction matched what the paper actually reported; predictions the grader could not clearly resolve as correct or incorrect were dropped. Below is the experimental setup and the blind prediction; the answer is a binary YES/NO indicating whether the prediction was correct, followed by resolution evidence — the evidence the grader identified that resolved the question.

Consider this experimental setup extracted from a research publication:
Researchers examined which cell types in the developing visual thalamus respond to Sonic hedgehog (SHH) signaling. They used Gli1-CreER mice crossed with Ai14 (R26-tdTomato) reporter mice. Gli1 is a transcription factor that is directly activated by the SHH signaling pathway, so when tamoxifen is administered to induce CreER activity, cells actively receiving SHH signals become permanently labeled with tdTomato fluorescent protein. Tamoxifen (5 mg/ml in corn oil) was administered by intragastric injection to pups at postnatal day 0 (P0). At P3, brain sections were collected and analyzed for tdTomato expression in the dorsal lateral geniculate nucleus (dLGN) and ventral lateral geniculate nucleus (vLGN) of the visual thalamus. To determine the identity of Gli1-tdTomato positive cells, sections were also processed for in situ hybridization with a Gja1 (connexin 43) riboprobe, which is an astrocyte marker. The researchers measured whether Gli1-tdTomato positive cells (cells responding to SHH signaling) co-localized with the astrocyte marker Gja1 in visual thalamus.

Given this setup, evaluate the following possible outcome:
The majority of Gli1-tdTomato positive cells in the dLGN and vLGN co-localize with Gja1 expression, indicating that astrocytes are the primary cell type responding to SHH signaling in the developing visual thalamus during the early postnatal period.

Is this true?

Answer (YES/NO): YES